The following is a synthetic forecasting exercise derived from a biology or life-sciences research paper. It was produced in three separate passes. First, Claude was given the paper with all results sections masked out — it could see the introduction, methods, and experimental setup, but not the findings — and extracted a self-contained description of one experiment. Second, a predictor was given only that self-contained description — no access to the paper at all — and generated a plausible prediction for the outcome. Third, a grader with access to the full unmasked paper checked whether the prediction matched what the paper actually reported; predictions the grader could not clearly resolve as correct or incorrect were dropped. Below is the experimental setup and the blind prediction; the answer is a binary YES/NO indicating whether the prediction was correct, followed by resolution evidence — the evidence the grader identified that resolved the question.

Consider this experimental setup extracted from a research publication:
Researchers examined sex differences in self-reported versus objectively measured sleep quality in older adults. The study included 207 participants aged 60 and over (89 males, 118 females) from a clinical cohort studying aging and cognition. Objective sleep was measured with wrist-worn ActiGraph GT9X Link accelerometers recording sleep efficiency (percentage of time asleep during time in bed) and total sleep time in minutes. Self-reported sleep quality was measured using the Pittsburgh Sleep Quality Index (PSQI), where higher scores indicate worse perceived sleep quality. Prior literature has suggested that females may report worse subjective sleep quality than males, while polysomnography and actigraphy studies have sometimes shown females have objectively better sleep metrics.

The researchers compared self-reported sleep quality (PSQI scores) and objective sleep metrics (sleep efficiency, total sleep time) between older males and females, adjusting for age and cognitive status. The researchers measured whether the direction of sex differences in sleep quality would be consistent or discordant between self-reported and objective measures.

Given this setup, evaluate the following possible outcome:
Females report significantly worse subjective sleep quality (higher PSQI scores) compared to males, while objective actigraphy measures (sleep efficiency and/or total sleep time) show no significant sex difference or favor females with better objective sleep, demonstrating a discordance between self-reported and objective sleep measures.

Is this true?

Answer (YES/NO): NO